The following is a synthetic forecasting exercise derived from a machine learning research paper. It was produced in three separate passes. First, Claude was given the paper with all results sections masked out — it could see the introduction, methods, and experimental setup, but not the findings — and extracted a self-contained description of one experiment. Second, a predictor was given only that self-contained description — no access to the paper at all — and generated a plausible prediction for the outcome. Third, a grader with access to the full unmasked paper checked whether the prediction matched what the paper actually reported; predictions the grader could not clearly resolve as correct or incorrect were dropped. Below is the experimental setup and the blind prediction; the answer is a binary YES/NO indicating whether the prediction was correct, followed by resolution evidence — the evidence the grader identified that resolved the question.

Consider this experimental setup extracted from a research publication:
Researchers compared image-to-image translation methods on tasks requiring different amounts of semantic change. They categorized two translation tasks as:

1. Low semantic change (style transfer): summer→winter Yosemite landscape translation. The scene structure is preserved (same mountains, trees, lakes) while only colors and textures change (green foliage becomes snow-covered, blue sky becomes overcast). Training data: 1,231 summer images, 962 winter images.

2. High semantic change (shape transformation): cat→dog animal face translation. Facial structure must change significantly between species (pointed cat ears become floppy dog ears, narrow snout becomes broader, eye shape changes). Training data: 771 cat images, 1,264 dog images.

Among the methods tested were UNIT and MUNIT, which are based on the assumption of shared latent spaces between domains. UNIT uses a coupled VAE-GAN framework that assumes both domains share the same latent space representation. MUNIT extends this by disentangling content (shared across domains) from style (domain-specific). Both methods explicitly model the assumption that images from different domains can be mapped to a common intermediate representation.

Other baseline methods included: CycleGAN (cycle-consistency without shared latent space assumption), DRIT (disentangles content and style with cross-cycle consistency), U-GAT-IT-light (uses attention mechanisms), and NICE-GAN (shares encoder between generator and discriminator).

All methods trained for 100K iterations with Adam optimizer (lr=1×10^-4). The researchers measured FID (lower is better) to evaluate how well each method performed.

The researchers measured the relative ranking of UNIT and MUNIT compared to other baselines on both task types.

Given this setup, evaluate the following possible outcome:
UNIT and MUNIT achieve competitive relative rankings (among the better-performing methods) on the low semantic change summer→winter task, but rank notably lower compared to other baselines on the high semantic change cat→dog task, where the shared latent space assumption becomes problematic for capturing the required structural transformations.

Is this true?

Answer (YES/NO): NO